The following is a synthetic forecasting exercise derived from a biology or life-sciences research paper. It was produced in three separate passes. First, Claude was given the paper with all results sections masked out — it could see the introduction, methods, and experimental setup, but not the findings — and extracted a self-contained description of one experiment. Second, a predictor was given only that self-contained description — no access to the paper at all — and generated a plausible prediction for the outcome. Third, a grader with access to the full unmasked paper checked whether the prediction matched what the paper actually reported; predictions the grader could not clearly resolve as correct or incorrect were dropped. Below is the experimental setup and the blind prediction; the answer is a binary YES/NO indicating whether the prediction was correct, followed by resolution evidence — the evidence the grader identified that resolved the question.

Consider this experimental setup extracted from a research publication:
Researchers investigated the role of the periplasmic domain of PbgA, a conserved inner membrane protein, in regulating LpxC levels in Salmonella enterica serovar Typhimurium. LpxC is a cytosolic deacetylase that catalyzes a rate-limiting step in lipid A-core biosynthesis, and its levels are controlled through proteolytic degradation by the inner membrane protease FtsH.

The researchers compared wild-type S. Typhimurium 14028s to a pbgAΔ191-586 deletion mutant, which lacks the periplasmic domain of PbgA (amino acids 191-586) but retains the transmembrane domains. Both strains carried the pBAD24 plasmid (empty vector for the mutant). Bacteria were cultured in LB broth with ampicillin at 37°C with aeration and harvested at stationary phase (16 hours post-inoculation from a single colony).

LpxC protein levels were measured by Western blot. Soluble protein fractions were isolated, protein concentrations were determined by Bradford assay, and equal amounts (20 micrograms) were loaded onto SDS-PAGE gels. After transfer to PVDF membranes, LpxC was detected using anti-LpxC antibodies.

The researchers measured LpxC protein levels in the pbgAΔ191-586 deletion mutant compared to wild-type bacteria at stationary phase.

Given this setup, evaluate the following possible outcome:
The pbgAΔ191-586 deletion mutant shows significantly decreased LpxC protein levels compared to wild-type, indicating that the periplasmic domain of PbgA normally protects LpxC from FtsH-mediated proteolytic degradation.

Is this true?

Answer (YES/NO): NO